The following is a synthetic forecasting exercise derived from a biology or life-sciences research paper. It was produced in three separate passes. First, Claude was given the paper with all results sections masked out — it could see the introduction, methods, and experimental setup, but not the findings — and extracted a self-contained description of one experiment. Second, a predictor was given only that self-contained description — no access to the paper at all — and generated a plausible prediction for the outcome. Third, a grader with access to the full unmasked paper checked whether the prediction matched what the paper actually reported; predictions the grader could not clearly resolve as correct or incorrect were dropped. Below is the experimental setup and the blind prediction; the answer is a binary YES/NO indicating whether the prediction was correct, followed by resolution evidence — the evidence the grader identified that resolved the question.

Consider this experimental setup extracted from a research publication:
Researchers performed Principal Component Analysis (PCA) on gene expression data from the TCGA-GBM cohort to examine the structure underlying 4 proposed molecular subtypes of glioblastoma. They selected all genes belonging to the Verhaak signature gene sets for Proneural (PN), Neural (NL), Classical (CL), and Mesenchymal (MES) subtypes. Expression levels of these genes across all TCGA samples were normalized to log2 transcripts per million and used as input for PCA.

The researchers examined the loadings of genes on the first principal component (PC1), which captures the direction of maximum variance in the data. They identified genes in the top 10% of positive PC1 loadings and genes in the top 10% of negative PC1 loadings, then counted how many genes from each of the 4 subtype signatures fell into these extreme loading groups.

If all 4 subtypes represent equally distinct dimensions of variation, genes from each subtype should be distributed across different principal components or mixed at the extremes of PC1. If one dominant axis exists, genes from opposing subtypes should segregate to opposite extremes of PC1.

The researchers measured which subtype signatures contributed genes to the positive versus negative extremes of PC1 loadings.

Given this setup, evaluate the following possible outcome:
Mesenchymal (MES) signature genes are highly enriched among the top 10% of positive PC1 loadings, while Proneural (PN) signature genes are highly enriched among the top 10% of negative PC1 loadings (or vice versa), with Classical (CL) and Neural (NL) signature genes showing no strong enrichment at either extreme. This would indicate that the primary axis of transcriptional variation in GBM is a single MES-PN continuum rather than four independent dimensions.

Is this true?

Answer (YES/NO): YES